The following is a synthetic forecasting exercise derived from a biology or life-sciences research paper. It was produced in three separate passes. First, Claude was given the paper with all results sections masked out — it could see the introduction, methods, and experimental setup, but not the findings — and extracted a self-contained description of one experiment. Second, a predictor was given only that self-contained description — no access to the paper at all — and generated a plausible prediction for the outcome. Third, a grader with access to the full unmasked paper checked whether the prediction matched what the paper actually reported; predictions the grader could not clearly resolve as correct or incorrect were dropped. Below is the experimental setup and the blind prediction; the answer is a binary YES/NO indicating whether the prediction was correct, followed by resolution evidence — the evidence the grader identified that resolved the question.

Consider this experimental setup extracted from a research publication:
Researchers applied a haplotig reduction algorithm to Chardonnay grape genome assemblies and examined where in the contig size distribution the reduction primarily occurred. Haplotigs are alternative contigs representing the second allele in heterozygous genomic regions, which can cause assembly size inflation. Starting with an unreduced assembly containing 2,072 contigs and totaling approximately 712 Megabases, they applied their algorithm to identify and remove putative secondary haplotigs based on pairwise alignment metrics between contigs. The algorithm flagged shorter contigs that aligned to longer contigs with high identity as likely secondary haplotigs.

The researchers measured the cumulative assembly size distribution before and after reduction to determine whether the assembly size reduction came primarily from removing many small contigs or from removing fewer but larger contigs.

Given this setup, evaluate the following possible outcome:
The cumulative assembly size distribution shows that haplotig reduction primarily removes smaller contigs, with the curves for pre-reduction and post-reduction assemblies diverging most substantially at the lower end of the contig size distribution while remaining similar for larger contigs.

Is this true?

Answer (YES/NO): YES